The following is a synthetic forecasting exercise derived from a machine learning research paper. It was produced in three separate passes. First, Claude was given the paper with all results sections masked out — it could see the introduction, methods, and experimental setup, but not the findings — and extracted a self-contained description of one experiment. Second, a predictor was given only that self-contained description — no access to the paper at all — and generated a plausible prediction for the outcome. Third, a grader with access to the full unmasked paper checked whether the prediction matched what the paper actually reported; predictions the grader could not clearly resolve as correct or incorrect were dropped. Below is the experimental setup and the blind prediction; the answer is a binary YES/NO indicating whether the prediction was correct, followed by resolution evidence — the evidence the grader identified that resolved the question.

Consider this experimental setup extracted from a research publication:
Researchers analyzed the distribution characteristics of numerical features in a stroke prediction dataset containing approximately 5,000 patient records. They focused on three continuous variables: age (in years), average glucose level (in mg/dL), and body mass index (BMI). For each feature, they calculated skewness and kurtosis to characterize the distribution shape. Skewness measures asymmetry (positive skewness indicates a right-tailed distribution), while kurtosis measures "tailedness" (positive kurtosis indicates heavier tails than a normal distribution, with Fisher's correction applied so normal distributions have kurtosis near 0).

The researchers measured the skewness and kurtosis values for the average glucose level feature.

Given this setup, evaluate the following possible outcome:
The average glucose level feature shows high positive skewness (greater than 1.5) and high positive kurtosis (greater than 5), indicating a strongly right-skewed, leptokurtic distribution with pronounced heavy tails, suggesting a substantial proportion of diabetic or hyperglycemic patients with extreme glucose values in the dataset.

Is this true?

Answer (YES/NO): NO